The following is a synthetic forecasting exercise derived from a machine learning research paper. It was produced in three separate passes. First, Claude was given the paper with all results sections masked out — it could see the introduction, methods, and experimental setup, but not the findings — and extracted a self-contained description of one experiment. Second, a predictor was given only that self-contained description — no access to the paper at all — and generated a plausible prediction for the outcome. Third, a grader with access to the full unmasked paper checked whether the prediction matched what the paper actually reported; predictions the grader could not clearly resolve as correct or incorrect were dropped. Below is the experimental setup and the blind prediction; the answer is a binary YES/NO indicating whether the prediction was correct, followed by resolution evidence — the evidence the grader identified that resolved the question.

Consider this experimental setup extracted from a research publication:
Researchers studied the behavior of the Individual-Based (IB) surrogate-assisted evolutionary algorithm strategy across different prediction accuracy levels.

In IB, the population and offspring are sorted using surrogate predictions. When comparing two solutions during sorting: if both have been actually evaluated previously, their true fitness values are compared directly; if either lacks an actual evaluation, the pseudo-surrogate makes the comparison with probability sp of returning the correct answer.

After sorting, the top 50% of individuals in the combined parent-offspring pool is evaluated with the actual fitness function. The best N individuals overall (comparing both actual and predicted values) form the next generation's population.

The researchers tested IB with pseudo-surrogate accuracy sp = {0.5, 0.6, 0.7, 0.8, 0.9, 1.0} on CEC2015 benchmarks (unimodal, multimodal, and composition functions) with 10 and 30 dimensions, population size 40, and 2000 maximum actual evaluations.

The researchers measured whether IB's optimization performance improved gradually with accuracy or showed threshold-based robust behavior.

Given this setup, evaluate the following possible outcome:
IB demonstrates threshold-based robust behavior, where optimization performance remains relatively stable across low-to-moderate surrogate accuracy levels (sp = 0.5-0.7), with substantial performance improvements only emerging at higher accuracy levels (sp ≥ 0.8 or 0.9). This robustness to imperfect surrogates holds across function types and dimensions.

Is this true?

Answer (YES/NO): NO